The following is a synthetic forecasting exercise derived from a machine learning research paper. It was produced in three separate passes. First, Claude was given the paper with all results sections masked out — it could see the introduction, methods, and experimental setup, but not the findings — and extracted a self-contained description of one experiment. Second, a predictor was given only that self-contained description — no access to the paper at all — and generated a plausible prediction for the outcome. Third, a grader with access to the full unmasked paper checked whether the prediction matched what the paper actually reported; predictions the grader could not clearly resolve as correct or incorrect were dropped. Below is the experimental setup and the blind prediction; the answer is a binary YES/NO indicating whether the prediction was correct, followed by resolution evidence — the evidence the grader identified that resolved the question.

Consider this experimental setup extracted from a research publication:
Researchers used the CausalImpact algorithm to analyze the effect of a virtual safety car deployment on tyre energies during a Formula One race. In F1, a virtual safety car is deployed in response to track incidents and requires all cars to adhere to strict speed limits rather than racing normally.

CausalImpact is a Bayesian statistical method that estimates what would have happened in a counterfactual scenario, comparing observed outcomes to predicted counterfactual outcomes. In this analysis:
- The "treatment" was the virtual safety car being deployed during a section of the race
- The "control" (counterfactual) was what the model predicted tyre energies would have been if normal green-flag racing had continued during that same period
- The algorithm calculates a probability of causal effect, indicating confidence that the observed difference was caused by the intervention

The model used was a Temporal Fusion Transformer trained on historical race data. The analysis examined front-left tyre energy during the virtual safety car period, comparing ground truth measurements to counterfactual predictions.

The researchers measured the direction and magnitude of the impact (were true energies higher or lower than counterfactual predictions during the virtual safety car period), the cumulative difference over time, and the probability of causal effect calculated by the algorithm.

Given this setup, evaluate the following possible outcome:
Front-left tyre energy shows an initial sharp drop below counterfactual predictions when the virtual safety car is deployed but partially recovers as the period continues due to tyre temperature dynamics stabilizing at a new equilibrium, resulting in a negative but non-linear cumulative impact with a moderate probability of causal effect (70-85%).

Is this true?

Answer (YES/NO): NO